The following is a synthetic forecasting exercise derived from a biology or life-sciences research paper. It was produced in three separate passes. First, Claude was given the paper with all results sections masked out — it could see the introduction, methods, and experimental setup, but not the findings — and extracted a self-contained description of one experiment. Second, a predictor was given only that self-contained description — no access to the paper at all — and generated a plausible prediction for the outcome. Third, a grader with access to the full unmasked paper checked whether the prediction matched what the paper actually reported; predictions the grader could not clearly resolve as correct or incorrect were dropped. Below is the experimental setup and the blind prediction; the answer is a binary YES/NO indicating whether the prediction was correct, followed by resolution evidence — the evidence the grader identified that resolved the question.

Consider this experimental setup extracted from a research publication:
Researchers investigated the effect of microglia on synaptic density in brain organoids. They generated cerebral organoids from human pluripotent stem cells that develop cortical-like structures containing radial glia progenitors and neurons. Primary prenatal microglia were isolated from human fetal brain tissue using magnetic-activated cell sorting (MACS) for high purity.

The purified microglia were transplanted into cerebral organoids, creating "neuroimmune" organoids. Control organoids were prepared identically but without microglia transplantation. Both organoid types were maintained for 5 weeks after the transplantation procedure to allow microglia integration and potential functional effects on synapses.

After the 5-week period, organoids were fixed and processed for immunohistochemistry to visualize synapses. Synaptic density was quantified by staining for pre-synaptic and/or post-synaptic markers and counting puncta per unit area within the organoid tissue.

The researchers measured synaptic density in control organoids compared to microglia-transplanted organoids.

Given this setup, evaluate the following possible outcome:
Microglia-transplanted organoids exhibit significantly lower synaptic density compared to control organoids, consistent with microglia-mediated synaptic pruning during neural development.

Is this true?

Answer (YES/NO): YES